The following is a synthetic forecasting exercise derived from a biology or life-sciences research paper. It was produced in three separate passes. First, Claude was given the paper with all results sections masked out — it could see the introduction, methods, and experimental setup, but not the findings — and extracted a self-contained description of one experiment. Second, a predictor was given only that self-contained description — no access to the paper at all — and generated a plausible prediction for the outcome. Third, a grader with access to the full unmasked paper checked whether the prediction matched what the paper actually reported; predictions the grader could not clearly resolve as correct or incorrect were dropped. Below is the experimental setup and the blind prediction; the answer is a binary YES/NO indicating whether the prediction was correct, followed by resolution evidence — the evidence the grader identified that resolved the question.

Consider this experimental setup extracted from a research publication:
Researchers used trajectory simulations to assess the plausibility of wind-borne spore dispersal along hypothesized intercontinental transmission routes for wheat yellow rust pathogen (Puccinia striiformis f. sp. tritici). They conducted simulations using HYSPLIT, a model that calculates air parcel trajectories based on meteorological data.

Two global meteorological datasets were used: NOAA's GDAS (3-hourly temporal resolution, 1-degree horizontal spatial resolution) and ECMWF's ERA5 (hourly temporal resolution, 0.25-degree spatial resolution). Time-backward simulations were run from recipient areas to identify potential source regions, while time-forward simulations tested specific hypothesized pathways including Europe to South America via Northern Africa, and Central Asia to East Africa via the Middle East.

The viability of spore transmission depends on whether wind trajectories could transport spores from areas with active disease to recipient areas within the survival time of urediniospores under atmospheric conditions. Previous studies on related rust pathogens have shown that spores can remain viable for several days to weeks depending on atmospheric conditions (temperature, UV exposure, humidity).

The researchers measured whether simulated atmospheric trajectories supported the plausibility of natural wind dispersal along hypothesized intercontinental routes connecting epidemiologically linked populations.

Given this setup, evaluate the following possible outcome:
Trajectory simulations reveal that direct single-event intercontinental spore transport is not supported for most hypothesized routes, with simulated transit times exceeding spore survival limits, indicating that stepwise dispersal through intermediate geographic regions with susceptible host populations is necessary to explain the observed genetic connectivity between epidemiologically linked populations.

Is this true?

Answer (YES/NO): NO